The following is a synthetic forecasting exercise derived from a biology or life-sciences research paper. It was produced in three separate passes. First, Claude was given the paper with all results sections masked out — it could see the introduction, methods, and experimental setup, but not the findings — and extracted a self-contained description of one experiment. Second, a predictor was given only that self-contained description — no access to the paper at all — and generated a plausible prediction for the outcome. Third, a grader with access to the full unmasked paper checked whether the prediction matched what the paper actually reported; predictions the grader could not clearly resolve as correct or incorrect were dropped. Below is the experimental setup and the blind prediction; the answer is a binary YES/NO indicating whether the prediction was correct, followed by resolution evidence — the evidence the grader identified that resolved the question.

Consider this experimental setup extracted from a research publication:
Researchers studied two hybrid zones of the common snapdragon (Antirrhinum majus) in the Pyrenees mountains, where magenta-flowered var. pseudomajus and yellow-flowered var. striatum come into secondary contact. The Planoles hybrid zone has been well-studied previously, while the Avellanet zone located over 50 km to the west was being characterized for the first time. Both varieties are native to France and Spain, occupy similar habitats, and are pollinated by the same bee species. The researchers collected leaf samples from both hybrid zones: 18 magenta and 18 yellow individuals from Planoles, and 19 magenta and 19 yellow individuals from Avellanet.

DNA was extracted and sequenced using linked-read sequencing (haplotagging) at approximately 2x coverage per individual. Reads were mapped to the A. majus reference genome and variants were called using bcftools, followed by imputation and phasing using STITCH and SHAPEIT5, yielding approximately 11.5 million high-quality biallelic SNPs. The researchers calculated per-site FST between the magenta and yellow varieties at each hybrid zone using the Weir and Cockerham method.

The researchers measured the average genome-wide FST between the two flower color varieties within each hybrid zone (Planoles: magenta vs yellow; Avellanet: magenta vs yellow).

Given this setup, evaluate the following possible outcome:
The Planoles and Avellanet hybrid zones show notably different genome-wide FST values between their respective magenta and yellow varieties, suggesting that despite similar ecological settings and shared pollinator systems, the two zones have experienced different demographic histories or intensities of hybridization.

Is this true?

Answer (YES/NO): YES